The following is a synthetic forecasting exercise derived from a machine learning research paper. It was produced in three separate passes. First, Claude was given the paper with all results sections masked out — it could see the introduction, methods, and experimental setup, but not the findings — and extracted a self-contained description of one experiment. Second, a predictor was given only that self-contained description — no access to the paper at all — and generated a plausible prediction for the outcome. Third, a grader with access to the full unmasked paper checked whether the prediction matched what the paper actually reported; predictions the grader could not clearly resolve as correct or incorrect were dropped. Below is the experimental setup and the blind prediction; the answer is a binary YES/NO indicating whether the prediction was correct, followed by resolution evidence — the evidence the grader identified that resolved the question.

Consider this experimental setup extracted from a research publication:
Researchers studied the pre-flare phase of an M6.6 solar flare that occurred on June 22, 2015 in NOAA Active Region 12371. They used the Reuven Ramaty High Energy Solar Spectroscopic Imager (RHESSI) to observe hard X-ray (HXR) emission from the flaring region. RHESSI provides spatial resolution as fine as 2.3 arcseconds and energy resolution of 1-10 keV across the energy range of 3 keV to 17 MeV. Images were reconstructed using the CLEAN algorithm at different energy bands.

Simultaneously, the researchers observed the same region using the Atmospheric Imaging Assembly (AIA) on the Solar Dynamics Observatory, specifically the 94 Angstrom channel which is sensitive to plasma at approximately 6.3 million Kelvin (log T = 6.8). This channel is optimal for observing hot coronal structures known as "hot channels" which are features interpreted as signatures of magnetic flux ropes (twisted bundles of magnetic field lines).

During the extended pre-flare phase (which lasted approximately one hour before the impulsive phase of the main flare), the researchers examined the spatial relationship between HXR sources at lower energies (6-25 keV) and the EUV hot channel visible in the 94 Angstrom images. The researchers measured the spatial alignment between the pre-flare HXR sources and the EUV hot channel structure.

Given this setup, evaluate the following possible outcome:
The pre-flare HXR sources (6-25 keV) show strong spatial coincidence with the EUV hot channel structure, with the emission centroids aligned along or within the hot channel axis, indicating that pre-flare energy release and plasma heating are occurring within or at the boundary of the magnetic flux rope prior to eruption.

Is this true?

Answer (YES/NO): YES